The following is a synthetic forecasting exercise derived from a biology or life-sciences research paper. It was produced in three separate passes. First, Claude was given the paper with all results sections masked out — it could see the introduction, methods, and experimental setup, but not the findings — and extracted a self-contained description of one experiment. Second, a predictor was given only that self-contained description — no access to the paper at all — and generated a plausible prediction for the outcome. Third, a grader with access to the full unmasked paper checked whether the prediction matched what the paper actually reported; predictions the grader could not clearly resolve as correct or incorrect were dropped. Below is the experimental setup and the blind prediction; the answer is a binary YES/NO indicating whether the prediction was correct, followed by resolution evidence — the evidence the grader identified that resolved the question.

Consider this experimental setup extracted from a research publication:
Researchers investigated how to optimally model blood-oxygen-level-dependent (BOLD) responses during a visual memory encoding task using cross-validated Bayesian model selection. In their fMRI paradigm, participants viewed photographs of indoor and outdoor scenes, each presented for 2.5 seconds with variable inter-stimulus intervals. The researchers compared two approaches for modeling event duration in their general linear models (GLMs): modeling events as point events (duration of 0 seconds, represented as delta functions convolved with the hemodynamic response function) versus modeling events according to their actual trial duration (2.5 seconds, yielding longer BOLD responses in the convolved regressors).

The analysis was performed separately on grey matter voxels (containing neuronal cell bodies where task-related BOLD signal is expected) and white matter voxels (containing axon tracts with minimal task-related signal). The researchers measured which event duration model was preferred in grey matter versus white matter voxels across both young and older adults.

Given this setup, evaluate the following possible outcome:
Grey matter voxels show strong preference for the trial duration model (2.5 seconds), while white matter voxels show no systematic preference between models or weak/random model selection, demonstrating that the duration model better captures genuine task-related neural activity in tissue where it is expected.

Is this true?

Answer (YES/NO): NO